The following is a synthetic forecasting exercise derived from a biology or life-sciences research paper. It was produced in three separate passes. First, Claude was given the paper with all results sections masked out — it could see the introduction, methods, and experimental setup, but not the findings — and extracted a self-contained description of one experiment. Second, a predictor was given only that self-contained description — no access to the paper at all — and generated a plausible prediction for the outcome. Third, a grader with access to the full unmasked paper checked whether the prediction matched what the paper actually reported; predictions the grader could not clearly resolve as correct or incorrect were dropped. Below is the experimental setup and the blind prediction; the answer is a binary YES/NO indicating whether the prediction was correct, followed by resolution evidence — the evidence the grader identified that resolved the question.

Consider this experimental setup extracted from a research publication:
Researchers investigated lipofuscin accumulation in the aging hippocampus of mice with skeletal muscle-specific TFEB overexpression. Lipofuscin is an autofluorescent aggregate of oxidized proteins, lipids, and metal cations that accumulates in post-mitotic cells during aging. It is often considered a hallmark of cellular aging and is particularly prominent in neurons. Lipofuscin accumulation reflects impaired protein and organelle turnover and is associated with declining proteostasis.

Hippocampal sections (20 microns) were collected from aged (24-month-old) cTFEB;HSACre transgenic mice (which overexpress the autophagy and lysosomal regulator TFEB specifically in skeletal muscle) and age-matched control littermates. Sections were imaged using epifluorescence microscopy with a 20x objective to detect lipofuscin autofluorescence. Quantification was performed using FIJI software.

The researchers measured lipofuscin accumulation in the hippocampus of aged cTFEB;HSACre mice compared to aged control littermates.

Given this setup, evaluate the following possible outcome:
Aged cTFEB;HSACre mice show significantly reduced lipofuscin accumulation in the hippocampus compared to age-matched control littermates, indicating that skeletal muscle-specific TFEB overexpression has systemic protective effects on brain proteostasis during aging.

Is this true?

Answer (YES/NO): YES